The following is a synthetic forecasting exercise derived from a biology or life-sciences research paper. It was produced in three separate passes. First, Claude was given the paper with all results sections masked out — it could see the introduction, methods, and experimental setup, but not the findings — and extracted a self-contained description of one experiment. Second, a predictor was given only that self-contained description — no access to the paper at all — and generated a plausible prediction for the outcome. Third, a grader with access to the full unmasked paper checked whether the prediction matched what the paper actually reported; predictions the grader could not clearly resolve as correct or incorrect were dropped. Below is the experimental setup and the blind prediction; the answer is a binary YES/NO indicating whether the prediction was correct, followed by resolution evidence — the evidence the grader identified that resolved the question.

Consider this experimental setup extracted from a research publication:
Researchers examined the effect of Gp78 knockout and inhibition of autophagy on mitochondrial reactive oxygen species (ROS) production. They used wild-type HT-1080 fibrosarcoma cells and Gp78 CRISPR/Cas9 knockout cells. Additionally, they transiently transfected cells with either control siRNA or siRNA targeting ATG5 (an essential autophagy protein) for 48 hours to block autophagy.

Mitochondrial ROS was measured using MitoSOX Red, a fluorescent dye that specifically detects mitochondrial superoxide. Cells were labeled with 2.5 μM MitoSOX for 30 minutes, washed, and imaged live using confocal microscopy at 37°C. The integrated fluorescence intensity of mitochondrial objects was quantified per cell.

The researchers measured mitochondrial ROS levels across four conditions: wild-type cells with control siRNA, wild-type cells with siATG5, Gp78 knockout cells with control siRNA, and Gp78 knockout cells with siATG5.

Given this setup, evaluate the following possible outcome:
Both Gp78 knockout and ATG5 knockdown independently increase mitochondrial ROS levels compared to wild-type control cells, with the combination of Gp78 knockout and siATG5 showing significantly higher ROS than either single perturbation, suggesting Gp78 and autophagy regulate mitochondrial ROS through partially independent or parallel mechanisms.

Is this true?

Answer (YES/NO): NO